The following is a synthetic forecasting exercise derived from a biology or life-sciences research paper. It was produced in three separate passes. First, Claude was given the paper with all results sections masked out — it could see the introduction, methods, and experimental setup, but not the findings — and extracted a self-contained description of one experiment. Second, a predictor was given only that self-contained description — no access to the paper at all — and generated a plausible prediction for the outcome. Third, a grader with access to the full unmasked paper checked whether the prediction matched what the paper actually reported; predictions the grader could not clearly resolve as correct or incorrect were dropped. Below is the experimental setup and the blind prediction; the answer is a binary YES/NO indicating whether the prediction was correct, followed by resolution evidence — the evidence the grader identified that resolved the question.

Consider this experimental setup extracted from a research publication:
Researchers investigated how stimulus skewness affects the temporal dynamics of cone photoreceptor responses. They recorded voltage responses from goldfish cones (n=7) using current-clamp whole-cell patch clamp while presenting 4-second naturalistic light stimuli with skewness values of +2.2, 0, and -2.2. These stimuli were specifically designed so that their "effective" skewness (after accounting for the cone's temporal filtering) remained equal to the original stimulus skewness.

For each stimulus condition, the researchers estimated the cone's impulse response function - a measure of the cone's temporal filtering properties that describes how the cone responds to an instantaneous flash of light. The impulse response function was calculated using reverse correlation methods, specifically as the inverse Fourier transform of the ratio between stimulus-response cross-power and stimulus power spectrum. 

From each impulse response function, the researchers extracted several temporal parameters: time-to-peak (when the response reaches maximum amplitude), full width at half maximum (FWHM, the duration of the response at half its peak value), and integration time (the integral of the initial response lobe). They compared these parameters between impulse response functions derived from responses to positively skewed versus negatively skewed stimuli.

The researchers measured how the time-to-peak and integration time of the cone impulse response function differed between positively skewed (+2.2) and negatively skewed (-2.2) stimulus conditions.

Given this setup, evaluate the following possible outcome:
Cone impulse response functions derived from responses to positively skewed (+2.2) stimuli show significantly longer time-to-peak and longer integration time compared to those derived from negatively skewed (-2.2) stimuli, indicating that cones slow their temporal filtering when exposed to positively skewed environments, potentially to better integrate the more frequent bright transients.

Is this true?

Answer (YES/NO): NO